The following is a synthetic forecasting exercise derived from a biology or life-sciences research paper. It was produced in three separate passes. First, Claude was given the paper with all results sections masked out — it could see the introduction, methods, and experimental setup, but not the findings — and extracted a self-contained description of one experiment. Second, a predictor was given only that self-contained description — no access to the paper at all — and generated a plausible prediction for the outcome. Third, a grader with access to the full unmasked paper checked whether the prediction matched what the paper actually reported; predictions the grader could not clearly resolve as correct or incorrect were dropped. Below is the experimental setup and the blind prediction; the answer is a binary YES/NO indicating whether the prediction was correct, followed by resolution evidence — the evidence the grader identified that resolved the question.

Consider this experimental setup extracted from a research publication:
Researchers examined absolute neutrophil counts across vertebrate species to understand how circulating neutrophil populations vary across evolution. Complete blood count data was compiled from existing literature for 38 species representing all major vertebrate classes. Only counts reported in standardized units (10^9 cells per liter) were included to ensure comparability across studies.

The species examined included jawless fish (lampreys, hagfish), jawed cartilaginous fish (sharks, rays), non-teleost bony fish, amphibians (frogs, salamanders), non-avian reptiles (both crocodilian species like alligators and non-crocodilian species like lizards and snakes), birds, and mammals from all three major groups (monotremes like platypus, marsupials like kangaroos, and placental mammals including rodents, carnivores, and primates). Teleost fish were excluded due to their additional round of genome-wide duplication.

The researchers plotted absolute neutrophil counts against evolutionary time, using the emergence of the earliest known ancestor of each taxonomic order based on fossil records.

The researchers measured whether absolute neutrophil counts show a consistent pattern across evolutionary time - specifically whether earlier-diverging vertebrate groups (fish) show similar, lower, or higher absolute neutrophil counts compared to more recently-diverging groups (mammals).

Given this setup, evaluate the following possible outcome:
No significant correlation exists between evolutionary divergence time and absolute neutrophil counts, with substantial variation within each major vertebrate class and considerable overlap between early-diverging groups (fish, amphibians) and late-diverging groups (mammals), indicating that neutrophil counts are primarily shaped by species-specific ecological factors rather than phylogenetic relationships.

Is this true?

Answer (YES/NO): NO